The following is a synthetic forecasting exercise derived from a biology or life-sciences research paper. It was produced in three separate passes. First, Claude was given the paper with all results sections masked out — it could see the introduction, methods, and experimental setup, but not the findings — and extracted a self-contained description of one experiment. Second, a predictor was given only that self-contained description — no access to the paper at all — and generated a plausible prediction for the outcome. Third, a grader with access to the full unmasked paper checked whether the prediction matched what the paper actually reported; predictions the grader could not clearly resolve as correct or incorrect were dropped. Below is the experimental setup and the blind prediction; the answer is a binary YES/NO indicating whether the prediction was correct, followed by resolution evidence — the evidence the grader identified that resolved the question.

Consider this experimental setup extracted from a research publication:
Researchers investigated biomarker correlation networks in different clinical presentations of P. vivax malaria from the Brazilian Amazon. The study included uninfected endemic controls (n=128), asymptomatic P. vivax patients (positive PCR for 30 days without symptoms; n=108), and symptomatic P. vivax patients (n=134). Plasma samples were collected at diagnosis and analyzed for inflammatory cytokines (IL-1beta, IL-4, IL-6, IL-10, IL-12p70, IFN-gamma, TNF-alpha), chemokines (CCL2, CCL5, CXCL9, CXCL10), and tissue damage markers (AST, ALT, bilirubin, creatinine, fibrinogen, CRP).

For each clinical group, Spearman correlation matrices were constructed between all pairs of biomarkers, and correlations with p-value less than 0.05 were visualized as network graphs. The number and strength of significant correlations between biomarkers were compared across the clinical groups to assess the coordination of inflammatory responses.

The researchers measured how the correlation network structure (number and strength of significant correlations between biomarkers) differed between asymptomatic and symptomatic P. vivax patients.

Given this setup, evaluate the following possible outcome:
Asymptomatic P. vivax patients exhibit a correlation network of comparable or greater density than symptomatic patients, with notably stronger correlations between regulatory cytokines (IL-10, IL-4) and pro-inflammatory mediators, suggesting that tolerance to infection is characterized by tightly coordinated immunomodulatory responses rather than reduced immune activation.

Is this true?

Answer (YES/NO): NO